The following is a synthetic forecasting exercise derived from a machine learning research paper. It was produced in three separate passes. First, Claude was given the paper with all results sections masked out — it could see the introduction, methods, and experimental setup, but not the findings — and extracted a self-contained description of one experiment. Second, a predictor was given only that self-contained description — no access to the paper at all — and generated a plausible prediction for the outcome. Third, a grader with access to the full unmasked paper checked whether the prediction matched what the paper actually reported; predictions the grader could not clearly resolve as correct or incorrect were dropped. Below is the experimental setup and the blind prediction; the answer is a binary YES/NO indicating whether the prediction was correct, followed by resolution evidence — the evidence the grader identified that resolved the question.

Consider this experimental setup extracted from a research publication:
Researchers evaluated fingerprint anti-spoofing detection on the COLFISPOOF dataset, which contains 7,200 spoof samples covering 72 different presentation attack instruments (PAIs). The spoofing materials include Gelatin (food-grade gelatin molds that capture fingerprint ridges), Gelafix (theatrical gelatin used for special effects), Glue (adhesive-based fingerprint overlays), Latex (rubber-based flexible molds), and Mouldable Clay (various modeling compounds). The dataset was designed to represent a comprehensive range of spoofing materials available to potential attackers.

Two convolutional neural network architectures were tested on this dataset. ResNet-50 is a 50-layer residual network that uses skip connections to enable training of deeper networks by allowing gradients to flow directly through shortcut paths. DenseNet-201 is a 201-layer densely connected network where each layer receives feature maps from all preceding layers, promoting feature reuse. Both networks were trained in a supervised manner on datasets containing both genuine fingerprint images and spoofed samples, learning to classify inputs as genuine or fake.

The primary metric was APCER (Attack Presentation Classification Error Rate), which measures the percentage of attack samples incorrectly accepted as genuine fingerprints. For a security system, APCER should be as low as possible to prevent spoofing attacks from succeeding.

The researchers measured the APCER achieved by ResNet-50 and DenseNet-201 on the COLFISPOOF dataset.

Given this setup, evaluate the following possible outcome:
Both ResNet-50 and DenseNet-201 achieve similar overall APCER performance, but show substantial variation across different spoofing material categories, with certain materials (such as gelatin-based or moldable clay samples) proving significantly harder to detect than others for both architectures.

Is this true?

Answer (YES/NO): NO